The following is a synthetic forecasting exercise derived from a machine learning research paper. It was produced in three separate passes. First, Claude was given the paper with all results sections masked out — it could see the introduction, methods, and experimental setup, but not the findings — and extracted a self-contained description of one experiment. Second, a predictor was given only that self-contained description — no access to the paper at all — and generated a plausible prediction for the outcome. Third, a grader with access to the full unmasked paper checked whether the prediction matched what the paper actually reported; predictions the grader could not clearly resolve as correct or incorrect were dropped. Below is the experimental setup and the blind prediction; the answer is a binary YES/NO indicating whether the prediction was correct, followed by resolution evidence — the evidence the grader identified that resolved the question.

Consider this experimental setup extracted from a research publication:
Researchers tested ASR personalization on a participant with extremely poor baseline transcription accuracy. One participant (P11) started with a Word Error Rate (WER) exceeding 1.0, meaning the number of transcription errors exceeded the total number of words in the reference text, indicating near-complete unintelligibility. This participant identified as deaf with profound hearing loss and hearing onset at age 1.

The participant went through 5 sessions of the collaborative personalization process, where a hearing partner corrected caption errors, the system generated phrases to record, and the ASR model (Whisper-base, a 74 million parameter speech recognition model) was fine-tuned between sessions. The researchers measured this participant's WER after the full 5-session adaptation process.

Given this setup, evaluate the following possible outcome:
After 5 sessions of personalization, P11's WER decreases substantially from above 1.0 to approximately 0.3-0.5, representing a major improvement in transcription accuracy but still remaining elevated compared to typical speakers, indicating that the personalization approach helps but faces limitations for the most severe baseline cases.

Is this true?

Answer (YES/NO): NO